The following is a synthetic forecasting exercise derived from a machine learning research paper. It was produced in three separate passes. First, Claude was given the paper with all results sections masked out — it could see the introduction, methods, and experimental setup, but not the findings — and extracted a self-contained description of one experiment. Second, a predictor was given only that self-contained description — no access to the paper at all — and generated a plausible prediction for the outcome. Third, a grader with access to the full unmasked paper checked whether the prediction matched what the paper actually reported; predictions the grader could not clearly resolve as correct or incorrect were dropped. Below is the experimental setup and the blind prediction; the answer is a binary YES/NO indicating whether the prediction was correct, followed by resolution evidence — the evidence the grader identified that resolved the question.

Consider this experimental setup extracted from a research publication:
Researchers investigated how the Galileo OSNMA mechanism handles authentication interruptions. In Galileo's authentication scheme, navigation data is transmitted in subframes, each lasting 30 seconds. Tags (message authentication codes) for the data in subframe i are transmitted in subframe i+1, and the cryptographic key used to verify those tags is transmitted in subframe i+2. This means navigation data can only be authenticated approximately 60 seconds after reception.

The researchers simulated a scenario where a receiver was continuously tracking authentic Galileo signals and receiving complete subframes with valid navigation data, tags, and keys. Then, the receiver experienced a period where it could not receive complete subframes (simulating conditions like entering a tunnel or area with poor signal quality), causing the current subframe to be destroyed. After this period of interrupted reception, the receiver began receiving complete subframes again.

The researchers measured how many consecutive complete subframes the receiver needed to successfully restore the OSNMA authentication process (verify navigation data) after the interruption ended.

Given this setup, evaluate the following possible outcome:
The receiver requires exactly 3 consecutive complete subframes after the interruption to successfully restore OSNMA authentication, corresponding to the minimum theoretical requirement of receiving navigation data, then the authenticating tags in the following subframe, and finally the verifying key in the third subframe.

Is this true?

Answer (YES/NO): YES